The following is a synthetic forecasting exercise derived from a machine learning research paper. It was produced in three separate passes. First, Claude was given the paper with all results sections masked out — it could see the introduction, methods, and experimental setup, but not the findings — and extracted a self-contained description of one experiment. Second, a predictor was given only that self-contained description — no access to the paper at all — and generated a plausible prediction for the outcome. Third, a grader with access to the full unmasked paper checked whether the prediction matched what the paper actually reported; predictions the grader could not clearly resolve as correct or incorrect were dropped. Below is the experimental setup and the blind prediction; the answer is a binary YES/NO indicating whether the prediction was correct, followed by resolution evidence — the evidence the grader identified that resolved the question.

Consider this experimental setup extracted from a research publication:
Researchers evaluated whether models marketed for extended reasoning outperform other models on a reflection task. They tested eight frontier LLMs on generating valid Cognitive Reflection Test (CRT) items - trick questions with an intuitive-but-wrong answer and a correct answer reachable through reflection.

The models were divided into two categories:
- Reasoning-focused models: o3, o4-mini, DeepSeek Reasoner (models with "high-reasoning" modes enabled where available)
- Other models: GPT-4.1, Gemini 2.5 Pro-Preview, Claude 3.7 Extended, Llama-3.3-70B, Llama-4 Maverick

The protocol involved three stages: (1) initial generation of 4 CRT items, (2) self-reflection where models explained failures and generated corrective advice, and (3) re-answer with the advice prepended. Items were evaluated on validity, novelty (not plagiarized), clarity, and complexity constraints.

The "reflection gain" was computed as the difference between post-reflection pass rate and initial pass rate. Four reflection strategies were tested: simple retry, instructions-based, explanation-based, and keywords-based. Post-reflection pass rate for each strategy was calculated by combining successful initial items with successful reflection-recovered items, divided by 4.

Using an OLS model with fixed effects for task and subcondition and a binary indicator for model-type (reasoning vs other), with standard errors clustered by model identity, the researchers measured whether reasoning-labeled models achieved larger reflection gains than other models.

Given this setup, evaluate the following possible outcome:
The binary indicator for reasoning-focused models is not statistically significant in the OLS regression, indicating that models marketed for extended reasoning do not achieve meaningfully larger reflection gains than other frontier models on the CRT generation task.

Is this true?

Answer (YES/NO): NO